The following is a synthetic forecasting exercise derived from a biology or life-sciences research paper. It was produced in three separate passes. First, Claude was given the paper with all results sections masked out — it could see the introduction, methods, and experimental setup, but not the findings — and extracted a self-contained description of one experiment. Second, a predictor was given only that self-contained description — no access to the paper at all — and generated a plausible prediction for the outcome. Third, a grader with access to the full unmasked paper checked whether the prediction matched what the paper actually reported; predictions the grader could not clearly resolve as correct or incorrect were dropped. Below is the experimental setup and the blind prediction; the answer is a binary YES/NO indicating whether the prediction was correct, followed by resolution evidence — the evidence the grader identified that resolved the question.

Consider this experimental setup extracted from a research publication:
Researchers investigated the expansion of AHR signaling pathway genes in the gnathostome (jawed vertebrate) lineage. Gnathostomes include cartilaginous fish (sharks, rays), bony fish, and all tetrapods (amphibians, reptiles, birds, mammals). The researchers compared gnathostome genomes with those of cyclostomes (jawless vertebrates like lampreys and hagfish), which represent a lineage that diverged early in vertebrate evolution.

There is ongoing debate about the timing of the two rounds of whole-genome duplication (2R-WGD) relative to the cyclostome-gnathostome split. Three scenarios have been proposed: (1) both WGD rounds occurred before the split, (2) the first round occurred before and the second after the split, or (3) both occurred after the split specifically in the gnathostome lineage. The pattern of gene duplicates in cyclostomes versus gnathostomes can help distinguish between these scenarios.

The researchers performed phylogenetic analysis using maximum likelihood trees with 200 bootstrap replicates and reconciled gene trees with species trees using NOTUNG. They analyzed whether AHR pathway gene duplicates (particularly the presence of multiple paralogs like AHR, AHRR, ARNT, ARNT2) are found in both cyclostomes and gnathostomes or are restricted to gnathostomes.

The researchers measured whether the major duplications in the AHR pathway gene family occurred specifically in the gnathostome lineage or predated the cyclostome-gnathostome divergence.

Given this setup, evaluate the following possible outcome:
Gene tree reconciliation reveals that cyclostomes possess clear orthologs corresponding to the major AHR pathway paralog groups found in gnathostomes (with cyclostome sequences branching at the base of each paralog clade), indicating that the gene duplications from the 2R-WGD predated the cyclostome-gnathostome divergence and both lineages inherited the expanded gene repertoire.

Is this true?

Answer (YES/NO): NO